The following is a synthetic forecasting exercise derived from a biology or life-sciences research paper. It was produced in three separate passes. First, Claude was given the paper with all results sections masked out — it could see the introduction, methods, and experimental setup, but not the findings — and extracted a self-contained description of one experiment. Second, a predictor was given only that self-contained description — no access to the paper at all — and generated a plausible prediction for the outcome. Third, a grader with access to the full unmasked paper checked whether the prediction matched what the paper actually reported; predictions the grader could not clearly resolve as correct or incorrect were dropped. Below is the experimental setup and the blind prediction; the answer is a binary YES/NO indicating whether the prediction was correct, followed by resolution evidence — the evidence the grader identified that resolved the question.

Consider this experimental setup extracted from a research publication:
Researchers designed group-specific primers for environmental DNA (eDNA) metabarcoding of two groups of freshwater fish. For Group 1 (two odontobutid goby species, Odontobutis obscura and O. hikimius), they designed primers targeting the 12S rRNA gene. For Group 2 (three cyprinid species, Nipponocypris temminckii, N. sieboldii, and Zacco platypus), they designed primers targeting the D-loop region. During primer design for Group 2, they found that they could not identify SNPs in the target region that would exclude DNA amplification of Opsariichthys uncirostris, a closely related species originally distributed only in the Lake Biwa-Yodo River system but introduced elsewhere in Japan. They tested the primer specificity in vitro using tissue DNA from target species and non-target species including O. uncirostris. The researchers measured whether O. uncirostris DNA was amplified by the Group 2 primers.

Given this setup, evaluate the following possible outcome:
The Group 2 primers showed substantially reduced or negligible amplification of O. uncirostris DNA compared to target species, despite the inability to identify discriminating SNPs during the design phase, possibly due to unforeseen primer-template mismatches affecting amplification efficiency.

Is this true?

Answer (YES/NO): NO